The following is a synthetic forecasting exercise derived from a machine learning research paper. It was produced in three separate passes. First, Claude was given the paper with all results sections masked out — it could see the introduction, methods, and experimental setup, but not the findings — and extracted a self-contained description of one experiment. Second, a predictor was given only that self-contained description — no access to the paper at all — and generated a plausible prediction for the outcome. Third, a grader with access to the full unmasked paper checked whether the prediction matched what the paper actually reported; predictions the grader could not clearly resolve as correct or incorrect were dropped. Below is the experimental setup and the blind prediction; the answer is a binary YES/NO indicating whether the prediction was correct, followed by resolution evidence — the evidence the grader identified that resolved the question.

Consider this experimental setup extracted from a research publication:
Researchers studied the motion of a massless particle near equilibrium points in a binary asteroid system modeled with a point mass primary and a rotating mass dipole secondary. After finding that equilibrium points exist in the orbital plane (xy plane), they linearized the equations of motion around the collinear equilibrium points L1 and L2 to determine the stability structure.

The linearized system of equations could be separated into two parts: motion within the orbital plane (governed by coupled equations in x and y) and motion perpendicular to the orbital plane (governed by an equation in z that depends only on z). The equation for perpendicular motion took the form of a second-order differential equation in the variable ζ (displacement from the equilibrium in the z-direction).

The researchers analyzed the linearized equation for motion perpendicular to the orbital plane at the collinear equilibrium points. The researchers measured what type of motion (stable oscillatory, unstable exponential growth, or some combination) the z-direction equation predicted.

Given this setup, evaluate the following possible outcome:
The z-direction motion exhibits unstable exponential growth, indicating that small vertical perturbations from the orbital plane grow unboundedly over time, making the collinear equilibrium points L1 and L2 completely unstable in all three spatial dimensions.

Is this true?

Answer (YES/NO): NO